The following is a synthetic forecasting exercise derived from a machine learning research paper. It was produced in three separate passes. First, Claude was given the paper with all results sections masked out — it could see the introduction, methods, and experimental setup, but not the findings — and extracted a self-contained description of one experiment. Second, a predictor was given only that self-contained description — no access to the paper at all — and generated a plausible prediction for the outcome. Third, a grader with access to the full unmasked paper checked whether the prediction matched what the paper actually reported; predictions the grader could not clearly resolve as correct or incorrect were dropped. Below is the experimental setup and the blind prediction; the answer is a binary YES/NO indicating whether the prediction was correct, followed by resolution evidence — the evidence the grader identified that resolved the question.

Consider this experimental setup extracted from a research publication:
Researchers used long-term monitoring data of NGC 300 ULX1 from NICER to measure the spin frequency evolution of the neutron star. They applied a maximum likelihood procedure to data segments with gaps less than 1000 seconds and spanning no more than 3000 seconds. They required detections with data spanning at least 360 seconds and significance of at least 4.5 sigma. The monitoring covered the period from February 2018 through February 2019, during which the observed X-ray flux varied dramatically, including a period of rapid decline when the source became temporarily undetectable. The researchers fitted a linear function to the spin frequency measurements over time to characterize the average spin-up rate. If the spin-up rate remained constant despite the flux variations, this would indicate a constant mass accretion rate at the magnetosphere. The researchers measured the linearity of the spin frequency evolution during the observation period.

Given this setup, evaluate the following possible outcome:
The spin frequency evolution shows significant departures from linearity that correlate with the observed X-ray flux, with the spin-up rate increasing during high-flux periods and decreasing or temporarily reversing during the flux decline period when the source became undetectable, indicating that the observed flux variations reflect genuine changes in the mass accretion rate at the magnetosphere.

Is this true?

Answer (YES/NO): NO